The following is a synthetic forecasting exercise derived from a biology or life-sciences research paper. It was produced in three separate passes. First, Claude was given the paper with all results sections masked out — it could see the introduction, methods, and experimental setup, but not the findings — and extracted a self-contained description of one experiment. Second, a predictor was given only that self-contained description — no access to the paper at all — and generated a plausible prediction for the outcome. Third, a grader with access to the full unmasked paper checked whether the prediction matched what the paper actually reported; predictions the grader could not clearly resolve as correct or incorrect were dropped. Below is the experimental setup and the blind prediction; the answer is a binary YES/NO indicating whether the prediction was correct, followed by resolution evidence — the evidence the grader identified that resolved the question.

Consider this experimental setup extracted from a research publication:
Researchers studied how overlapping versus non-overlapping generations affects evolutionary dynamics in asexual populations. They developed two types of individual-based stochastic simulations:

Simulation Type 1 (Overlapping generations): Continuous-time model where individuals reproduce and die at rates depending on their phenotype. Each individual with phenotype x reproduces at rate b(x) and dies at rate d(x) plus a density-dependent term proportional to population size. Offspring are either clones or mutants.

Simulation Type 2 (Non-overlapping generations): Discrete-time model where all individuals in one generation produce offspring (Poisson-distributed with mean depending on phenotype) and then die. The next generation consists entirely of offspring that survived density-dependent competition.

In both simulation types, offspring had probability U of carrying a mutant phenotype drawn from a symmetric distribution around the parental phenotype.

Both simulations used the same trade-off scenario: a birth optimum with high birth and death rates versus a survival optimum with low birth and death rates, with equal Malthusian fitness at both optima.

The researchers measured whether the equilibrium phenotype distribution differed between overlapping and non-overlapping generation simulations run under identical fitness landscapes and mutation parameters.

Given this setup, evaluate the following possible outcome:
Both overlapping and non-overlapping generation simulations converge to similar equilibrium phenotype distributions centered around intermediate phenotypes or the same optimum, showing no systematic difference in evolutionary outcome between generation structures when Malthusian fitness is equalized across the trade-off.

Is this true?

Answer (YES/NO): NO